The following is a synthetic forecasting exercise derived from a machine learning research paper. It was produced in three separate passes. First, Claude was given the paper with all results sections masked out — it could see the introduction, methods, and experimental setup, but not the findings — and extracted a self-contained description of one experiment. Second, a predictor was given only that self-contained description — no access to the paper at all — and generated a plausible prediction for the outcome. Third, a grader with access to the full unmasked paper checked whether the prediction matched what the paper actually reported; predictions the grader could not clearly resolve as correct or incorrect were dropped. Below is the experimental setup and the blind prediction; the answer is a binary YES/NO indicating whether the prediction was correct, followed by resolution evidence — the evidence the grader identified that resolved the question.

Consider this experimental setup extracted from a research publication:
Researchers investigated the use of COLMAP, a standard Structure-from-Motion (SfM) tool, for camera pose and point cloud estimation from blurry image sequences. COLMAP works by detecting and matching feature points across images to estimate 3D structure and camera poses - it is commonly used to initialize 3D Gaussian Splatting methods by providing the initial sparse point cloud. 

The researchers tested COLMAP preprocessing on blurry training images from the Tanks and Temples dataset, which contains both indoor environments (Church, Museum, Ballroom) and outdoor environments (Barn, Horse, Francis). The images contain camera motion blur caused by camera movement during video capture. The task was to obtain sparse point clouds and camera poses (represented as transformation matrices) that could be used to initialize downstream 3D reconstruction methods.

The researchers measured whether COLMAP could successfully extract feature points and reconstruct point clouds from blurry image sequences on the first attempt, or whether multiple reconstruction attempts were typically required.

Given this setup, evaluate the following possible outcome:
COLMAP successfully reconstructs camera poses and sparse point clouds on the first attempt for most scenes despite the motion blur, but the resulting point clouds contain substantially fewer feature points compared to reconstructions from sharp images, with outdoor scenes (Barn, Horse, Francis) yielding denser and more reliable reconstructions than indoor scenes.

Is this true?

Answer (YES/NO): NO